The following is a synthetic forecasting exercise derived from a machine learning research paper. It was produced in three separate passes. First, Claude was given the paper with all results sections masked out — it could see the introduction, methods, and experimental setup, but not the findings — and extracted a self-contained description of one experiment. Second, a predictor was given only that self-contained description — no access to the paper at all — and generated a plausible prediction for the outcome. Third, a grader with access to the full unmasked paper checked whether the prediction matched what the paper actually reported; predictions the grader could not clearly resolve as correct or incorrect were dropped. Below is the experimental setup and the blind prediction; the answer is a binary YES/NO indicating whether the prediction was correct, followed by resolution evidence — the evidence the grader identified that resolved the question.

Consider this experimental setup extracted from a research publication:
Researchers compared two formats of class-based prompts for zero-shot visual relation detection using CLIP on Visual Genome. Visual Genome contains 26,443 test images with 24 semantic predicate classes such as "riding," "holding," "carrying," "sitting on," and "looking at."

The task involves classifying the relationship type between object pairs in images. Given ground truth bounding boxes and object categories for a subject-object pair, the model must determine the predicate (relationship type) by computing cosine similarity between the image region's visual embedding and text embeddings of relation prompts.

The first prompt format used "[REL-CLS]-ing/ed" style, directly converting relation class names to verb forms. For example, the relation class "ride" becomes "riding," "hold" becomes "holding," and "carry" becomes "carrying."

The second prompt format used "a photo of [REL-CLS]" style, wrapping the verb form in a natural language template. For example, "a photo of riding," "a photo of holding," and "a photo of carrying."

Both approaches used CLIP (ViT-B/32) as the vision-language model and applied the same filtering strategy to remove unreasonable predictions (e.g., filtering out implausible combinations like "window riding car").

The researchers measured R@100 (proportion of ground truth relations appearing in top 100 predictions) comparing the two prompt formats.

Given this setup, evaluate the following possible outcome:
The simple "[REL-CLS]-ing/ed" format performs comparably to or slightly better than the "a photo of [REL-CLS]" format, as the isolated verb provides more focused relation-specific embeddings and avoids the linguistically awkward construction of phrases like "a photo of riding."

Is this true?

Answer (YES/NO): NO